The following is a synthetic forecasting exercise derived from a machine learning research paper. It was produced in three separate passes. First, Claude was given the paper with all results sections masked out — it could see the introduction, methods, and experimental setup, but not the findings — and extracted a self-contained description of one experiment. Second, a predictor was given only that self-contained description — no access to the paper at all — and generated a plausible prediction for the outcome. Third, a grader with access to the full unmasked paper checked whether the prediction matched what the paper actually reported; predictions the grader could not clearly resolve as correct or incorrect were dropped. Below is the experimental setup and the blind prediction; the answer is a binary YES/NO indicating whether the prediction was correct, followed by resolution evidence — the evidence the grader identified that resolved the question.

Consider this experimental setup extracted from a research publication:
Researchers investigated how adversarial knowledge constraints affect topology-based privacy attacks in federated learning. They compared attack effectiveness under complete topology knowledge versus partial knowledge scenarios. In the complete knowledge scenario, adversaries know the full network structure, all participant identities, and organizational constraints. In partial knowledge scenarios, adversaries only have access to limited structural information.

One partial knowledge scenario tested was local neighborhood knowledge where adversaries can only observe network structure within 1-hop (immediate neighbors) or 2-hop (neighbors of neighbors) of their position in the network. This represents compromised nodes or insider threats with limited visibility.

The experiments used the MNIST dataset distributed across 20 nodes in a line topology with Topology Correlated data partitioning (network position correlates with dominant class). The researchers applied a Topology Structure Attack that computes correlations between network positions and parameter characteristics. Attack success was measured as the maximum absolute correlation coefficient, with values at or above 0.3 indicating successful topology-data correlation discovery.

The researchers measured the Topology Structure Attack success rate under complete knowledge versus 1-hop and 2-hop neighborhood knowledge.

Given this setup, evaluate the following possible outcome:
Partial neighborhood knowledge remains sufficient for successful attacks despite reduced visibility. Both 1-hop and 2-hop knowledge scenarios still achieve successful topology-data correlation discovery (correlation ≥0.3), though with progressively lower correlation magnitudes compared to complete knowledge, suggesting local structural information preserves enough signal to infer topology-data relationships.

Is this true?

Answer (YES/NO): NO